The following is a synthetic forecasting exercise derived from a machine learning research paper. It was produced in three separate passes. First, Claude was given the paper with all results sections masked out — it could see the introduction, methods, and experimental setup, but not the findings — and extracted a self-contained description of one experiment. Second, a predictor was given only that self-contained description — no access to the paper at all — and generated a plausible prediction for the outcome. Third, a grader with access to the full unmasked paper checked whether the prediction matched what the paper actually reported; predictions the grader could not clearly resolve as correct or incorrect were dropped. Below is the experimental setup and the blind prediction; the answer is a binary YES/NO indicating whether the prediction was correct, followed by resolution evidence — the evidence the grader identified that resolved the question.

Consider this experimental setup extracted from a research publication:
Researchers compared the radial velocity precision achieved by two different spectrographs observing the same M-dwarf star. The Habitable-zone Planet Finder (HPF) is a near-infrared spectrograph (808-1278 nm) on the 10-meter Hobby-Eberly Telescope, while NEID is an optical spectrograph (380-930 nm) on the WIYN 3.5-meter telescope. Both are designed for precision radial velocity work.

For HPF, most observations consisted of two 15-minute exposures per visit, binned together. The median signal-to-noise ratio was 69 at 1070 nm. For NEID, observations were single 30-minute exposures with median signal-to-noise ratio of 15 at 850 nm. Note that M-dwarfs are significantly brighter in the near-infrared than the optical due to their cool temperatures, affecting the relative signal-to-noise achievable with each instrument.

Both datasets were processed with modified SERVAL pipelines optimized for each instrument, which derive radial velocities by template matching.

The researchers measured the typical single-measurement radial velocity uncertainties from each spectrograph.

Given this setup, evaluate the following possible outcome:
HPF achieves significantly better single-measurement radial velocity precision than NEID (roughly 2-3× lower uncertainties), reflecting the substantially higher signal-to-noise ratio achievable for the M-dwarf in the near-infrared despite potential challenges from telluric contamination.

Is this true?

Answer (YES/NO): NO